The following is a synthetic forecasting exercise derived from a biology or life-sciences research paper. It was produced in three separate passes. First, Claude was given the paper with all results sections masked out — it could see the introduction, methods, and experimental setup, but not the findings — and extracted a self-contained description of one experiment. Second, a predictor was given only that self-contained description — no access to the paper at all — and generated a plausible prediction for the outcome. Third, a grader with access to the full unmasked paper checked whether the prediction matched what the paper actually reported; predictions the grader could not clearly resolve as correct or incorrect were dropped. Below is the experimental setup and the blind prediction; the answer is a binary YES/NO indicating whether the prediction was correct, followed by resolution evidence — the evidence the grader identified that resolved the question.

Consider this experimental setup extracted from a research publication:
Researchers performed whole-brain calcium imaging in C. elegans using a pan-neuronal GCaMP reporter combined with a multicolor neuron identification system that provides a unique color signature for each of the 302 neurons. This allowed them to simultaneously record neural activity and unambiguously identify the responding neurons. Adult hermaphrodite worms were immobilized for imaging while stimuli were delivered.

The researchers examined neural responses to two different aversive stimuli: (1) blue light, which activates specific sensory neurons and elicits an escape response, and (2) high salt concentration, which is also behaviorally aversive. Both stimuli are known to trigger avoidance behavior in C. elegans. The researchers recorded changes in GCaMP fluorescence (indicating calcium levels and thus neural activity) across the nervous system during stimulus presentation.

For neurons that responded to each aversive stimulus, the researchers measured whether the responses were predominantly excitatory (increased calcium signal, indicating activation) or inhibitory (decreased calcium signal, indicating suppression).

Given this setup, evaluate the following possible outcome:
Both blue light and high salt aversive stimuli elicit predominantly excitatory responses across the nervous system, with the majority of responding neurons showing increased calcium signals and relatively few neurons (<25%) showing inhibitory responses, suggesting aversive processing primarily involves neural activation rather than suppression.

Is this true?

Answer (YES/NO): NO